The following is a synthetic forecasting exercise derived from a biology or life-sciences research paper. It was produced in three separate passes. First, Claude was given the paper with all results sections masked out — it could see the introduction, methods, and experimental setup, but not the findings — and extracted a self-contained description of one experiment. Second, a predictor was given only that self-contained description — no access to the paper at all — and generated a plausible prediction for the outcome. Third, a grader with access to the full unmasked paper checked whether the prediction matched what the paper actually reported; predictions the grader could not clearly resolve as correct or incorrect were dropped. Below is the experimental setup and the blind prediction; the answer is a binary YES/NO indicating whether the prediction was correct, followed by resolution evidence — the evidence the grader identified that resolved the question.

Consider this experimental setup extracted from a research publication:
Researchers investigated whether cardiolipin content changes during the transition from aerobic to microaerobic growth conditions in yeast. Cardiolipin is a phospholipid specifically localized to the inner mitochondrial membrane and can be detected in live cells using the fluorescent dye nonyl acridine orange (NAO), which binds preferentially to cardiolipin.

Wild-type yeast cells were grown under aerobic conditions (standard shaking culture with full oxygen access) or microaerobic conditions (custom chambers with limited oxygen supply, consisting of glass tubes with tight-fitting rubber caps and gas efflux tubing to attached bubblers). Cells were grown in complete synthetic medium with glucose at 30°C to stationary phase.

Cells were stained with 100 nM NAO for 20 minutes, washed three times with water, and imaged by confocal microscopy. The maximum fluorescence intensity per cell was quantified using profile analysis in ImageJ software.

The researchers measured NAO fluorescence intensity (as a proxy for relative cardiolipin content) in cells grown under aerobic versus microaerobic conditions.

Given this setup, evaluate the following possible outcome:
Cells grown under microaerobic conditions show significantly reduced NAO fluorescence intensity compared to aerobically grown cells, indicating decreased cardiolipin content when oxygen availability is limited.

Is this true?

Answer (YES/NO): NO